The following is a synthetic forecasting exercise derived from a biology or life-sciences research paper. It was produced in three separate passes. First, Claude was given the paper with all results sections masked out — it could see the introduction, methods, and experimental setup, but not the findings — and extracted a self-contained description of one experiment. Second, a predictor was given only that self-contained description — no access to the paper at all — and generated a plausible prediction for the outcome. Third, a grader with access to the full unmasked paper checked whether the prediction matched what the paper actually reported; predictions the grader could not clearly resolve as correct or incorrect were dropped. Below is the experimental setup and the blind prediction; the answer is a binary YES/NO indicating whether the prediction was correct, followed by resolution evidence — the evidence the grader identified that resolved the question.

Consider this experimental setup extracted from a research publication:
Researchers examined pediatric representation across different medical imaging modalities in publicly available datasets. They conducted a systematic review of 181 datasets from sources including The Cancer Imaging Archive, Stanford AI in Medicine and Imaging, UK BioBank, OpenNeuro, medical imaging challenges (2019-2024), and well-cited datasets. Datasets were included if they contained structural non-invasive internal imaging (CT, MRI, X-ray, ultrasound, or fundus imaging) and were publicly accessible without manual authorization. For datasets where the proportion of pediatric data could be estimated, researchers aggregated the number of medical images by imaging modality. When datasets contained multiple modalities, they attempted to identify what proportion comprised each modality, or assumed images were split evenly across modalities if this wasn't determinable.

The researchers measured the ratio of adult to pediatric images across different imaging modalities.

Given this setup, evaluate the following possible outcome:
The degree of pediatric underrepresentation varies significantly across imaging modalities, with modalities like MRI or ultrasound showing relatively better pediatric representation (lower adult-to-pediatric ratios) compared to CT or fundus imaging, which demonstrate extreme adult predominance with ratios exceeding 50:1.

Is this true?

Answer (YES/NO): NO